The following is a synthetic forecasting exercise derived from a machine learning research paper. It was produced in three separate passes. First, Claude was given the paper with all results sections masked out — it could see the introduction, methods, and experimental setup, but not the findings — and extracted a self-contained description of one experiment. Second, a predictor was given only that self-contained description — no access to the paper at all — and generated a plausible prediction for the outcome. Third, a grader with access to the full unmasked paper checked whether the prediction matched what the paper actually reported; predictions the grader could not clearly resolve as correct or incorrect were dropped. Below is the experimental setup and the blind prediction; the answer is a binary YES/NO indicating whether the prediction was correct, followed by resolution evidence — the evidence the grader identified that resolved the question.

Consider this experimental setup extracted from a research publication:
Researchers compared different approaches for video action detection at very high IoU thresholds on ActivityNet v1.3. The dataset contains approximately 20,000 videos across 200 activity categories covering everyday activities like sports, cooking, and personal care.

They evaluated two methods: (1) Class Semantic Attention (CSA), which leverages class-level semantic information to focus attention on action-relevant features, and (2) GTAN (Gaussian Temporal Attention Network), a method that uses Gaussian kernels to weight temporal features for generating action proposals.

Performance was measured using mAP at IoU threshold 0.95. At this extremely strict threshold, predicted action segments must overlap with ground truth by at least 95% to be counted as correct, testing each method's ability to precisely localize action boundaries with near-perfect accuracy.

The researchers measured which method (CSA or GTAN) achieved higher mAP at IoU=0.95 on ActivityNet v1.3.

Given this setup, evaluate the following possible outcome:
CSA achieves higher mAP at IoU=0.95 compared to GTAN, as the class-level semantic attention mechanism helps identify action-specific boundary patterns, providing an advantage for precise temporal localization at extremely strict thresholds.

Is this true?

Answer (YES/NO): NO